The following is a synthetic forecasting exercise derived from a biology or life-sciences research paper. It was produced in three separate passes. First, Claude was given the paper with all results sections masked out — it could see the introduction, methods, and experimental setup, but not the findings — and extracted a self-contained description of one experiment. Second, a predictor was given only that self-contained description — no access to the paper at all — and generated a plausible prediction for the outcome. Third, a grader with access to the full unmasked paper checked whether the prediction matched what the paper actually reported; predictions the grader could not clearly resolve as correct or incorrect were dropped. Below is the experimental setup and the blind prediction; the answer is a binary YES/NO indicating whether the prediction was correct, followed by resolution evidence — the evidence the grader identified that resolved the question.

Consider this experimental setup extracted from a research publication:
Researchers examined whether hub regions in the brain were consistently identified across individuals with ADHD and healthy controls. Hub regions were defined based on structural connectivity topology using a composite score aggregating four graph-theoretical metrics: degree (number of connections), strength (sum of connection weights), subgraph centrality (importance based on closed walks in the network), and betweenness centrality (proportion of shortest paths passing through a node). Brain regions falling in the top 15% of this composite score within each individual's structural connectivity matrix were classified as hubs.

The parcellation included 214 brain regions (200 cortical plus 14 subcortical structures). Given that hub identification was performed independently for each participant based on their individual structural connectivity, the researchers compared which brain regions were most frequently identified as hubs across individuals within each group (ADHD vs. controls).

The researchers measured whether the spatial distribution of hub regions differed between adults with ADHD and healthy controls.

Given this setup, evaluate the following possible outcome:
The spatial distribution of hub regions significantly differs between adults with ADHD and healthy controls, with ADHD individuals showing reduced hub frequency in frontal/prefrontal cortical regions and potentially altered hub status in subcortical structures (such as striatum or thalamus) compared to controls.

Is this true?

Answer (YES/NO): NO